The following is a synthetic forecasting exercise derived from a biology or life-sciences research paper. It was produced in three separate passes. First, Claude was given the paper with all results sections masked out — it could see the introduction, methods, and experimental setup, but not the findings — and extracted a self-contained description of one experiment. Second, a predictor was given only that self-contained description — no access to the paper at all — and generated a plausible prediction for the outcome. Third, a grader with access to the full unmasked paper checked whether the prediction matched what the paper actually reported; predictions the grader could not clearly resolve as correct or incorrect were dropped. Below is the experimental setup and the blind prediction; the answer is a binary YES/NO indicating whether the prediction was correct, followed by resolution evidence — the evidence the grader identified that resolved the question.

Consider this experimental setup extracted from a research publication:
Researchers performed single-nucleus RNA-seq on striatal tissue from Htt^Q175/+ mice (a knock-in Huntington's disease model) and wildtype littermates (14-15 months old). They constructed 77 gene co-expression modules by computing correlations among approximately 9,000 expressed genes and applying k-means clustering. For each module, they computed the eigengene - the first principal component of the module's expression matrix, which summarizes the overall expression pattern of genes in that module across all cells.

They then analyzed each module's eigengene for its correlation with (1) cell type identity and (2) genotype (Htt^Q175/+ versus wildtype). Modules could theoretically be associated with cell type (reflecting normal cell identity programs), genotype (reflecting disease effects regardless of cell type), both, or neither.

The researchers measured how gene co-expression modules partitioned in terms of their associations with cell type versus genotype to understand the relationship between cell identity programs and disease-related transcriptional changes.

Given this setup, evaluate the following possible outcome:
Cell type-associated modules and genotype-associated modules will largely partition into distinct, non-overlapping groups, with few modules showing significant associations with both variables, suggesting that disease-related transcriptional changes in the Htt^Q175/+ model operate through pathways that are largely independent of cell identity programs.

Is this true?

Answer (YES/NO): NO